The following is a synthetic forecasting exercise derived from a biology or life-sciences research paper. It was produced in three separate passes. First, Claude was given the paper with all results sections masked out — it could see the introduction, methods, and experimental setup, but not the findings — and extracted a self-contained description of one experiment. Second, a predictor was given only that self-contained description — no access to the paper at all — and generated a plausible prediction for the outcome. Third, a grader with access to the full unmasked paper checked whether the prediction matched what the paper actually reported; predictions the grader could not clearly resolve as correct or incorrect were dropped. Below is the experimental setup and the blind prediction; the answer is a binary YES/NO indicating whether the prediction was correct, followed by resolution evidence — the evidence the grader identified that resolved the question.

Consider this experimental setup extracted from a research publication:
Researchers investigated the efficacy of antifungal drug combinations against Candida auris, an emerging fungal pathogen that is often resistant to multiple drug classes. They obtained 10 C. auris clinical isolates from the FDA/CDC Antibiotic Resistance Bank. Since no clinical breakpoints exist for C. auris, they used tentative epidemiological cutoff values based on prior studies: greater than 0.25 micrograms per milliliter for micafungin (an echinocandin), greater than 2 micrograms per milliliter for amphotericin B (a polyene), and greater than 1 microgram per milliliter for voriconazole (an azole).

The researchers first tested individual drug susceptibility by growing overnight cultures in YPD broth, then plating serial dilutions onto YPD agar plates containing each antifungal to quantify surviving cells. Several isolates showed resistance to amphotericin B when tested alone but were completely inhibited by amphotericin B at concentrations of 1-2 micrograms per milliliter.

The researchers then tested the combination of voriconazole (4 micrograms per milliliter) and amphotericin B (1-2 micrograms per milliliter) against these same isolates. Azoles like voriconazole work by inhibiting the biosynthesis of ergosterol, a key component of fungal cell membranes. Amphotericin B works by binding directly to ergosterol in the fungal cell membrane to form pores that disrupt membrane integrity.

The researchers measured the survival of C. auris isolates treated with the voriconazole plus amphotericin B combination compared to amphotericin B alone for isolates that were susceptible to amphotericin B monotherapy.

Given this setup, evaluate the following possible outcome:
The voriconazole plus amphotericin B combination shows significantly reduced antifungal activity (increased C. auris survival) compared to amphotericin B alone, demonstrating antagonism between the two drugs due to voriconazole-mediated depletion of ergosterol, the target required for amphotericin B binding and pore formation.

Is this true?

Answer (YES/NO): YES